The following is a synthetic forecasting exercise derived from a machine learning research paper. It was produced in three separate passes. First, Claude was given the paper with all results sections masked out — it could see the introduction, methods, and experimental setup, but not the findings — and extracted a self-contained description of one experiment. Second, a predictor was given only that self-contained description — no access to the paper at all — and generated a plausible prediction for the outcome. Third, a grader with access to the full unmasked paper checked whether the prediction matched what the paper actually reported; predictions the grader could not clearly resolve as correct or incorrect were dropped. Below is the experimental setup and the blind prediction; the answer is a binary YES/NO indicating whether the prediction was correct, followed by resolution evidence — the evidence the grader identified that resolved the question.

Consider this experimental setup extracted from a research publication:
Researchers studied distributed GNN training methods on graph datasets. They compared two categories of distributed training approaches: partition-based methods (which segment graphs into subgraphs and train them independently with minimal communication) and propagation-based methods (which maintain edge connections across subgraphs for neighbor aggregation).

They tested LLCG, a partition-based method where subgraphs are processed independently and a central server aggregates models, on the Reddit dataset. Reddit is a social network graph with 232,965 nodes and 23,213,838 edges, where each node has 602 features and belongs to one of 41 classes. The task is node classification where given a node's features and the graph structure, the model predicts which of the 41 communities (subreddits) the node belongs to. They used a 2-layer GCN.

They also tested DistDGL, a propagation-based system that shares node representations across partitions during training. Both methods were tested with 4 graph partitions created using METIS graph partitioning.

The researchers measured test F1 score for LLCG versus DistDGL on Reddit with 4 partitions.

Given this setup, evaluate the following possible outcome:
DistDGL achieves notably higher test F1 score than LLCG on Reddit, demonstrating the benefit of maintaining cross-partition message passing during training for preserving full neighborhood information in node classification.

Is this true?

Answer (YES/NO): YES